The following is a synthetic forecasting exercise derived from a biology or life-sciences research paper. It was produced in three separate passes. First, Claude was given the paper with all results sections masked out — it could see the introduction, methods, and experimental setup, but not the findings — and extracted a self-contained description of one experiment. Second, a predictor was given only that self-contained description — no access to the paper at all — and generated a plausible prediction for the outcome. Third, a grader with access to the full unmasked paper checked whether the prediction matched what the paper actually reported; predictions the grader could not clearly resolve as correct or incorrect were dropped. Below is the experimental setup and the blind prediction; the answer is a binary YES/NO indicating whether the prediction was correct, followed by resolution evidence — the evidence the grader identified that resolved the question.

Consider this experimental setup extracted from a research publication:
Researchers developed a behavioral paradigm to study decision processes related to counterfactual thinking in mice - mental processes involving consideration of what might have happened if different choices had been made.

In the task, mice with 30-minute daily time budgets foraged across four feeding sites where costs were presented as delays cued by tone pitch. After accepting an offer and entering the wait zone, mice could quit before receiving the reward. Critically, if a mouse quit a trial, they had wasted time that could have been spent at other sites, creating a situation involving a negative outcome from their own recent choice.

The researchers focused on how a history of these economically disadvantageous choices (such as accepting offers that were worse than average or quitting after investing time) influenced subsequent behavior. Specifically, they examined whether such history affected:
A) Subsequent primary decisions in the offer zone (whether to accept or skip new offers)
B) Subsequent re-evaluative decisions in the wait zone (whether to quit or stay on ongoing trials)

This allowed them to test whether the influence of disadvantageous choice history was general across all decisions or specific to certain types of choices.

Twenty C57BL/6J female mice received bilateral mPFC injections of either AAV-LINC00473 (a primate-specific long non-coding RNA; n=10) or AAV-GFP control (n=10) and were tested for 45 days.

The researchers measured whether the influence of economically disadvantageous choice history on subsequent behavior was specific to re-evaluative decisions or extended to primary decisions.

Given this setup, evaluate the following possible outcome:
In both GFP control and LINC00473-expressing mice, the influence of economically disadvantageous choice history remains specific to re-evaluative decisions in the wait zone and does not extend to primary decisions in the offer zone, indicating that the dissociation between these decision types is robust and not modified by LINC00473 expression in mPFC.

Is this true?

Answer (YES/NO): NO